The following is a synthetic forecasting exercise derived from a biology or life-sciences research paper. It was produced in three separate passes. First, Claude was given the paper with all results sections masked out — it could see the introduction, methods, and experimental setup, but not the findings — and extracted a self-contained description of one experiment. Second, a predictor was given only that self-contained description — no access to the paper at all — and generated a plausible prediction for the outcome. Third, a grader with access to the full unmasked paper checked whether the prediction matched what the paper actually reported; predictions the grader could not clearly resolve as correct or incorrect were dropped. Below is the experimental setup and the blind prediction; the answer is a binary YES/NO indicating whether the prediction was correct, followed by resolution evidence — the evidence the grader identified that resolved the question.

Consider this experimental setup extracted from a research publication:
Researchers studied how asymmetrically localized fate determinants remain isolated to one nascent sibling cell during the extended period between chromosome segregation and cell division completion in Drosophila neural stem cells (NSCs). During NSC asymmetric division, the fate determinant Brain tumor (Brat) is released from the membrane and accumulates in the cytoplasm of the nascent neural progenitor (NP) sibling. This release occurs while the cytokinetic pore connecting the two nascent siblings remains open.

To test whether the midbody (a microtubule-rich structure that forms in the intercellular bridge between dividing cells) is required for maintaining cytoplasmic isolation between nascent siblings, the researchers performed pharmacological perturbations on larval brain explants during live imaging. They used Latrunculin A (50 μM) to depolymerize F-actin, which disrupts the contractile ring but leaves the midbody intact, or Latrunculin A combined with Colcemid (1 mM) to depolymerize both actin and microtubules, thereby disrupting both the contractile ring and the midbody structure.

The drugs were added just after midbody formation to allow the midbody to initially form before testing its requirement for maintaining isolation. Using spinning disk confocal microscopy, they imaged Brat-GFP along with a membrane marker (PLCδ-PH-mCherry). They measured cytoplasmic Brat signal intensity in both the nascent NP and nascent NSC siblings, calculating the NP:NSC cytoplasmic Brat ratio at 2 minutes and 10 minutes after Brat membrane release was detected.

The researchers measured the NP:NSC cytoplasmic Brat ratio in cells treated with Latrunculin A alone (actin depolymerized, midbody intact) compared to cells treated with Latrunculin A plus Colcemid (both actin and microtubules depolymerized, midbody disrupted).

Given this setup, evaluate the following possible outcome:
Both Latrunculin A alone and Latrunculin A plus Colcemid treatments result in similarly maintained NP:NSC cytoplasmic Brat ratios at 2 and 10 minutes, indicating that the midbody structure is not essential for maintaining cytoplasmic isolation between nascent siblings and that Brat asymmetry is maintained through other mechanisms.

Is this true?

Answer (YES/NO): NO